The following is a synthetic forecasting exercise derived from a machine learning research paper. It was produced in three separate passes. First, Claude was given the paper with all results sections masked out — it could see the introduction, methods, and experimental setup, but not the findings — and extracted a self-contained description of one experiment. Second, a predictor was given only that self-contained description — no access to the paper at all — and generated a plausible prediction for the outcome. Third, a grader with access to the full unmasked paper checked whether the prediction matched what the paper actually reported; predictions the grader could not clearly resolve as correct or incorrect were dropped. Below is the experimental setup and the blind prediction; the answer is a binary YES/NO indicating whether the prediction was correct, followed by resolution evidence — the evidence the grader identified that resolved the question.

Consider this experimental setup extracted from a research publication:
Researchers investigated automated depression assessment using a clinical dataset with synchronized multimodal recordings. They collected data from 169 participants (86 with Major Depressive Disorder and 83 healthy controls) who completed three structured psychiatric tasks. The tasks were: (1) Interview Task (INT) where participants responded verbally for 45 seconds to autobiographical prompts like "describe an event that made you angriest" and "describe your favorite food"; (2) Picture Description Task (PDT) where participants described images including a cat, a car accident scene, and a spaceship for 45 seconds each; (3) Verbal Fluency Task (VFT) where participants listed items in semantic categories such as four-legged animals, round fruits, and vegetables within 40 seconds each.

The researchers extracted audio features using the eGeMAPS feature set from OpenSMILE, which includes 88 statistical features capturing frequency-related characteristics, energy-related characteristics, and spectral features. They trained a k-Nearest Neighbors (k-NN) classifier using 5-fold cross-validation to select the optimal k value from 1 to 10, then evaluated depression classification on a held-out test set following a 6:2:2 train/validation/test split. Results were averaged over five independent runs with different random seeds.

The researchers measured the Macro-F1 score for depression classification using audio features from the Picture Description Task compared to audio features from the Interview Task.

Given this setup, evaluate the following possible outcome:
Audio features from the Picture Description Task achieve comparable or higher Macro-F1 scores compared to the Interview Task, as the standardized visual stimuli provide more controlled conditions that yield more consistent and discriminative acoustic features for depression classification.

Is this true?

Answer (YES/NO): YES